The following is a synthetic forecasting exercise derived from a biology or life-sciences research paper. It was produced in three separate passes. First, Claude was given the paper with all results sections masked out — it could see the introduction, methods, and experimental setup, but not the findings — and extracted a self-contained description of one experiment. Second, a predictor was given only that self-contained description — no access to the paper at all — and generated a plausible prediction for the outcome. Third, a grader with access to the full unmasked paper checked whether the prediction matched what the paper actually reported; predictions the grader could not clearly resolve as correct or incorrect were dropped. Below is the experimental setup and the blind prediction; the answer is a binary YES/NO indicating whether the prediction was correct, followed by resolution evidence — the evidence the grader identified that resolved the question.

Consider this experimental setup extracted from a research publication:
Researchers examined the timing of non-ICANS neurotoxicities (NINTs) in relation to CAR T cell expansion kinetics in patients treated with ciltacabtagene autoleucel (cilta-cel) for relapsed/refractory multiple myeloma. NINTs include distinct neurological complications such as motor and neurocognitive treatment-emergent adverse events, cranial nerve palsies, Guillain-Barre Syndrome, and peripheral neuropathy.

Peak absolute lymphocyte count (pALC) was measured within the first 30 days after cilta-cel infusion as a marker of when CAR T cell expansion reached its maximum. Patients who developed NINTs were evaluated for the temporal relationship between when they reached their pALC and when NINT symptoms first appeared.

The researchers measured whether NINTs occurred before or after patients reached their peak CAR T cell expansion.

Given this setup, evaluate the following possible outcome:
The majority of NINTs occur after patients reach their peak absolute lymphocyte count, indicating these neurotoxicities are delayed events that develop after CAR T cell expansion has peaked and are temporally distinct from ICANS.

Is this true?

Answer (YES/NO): YES